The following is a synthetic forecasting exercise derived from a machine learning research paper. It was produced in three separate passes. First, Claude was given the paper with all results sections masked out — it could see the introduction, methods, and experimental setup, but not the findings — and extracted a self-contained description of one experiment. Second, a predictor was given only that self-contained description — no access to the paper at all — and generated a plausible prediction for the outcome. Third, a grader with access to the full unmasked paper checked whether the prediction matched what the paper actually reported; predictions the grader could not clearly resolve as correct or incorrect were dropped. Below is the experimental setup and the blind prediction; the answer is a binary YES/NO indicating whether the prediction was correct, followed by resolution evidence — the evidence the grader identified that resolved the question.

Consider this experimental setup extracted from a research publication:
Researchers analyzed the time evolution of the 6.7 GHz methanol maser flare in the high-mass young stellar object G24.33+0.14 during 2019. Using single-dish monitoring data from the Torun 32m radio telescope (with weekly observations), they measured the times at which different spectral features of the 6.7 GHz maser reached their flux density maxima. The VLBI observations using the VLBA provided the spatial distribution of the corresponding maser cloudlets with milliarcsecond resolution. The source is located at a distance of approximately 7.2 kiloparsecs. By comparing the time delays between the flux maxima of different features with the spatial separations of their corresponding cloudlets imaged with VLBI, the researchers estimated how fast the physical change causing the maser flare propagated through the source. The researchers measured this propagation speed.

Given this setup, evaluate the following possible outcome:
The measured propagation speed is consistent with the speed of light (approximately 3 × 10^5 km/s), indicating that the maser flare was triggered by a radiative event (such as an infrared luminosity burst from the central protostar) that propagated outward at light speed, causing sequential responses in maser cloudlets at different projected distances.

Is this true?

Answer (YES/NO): NO